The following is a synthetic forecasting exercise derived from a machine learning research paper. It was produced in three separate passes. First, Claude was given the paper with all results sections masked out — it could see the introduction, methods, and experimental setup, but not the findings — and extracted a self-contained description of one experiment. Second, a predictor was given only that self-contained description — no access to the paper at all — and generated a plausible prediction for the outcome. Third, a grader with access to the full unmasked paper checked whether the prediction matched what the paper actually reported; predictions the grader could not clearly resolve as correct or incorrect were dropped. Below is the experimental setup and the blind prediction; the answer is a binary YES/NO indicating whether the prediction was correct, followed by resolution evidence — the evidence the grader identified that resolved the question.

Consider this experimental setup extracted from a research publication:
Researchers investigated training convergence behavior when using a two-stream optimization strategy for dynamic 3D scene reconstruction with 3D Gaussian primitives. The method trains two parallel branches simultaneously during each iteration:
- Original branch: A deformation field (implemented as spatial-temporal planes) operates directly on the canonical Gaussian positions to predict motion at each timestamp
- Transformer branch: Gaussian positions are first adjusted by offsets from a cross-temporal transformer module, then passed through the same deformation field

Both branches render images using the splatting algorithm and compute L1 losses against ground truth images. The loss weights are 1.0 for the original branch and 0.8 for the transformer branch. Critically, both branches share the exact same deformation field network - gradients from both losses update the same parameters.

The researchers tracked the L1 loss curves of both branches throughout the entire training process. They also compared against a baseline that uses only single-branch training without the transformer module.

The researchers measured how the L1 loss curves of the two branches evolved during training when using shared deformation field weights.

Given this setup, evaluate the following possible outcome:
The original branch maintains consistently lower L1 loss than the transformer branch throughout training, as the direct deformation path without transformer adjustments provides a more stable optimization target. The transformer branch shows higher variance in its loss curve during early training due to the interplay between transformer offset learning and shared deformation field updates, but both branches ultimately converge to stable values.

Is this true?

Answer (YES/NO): NO